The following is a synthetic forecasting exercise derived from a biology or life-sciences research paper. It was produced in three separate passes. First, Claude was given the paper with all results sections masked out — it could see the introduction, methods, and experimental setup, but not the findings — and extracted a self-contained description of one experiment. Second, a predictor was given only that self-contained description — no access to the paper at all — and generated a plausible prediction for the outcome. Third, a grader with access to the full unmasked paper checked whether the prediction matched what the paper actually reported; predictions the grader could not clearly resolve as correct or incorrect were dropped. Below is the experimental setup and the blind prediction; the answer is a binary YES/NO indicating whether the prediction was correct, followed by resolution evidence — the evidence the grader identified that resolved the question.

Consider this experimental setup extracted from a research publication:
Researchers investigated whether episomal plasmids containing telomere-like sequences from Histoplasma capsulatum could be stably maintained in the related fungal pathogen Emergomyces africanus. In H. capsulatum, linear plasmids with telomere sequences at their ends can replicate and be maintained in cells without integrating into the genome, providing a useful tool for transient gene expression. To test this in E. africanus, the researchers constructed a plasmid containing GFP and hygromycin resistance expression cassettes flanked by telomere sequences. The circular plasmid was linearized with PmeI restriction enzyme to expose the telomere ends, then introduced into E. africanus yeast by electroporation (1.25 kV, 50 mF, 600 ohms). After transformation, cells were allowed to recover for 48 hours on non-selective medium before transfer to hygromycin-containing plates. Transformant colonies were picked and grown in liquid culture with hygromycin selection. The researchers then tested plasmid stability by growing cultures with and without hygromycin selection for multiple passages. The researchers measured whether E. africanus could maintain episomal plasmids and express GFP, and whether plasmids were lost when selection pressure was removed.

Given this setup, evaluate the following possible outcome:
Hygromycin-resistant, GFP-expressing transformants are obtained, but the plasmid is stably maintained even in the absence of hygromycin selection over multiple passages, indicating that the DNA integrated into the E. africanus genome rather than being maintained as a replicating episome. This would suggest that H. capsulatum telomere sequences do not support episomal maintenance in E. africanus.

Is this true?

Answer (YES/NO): NO